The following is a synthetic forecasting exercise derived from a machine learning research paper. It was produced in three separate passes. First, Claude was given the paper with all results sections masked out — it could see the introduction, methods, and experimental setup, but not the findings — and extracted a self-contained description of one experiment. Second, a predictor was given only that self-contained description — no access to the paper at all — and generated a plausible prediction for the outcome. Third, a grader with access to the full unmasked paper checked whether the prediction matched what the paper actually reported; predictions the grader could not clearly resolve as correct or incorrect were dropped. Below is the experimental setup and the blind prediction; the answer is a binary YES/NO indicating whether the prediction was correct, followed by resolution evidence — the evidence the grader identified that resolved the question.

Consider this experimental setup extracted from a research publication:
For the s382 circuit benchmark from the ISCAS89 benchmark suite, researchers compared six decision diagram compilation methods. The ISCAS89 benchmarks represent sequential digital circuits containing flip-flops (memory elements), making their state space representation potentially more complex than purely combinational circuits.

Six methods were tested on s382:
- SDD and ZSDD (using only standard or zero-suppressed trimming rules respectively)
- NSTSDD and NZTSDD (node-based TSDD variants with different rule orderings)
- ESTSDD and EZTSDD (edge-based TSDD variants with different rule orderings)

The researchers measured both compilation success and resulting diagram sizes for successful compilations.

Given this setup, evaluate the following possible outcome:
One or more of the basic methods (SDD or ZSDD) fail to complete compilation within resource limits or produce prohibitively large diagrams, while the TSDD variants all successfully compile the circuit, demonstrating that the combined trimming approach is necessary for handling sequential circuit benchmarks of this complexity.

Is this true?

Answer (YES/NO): NO